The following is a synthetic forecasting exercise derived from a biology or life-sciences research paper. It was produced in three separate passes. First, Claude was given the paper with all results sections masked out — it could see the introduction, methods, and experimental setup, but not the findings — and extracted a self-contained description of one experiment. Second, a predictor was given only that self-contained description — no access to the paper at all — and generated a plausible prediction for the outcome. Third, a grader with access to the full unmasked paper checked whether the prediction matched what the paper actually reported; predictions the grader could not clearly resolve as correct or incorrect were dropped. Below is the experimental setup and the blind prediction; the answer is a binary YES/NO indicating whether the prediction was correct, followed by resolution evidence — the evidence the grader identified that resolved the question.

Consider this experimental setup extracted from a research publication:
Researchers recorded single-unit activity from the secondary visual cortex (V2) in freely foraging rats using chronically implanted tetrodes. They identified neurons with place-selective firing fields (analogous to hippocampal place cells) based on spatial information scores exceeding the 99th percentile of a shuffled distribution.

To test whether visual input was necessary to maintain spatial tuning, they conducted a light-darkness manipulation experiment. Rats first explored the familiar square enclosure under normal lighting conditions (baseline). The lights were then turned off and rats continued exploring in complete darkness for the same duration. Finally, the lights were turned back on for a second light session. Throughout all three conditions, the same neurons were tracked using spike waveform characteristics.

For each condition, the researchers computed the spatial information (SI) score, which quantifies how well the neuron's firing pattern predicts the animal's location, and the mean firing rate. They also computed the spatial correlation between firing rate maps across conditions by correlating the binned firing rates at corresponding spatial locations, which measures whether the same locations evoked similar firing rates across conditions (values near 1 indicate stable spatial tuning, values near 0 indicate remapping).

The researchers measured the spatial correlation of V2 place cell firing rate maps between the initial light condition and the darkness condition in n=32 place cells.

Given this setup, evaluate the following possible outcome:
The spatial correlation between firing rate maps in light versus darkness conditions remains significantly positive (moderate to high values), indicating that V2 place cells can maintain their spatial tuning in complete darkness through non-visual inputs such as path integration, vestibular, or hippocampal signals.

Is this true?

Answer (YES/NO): YES